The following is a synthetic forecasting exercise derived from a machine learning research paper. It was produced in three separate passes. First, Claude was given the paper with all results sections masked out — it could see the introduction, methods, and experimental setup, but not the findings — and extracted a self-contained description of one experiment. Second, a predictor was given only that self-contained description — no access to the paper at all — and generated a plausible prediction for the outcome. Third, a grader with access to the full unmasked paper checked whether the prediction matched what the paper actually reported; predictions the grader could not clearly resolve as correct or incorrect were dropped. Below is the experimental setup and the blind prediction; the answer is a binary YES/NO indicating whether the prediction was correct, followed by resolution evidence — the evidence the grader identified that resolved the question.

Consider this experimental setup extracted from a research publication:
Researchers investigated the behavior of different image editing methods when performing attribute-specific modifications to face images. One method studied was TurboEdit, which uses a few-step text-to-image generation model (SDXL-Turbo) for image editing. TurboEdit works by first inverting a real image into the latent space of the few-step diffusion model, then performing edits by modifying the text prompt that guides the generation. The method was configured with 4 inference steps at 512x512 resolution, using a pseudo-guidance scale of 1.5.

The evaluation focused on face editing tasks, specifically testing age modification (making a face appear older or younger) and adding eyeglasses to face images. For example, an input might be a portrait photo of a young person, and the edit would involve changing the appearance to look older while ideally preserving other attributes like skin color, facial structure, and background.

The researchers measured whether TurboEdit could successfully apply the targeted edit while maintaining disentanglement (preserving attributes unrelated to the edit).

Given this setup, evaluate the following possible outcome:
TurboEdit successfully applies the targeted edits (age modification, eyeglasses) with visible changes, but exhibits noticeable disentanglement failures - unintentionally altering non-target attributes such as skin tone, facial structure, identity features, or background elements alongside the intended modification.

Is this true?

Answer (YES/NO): YES